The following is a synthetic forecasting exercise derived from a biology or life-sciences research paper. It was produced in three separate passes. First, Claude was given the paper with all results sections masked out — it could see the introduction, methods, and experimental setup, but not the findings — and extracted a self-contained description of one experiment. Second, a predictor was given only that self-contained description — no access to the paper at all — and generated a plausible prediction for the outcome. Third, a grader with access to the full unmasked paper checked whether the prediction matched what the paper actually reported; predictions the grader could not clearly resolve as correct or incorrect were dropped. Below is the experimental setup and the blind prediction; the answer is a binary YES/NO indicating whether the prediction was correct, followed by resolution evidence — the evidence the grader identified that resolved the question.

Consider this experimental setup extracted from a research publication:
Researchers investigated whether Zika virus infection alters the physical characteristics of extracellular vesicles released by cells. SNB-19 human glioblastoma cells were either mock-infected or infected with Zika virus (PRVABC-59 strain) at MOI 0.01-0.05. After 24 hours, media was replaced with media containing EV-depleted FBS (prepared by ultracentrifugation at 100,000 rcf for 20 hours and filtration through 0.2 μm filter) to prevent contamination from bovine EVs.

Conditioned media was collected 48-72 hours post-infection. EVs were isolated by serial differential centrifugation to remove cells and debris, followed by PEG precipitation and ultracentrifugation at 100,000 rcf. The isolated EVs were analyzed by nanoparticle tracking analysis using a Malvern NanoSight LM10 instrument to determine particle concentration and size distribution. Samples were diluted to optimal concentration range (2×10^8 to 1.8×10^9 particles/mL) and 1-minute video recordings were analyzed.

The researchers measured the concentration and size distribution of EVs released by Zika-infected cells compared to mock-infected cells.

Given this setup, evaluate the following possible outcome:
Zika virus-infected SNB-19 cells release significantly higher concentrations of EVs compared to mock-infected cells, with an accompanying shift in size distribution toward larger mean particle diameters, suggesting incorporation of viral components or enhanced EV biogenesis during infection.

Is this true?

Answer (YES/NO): NO